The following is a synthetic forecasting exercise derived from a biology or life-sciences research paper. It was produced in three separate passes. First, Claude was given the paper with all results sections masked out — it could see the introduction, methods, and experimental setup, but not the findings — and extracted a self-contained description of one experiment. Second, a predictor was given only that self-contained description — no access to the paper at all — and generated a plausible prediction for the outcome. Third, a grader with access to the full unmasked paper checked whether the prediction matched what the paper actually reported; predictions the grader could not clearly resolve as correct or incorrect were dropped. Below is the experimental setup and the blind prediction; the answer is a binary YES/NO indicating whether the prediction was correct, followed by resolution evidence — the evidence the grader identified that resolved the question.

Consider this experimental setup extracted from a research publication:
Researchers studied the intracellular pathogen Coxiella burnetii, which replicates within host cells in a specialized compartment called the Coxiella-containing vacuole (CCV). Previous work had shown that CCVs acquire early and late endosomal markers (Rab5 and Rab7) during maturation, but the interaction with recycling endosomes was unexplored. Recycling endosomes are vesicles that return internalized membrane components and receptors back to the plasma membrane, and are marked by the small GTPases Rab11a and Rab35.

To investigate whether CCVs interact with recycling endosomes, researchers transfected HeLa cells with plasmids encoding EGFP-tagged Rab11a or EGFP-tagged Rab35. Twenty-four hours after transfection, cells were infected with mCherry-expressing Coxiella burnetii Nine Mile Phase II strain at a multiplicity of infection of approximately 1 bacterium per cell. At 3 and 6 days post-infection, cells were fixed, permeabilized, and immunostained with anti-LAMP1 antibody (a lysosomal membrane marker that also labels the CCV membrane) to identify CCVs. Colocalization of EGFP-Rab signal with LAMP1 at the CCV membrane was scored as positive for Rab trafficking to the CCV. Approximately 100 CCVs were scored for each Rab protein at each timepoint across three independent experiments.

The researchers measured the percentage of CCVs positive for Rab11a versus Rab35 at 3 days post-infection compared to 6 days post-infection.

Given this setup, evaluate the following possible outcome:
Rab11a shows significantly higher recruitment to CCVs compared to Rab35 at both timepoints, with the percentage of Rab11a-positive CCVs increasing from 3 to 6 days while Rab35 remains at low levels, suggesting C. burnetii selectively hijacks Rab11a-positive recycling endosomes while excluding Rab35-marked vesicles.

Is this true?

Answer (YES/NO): NO